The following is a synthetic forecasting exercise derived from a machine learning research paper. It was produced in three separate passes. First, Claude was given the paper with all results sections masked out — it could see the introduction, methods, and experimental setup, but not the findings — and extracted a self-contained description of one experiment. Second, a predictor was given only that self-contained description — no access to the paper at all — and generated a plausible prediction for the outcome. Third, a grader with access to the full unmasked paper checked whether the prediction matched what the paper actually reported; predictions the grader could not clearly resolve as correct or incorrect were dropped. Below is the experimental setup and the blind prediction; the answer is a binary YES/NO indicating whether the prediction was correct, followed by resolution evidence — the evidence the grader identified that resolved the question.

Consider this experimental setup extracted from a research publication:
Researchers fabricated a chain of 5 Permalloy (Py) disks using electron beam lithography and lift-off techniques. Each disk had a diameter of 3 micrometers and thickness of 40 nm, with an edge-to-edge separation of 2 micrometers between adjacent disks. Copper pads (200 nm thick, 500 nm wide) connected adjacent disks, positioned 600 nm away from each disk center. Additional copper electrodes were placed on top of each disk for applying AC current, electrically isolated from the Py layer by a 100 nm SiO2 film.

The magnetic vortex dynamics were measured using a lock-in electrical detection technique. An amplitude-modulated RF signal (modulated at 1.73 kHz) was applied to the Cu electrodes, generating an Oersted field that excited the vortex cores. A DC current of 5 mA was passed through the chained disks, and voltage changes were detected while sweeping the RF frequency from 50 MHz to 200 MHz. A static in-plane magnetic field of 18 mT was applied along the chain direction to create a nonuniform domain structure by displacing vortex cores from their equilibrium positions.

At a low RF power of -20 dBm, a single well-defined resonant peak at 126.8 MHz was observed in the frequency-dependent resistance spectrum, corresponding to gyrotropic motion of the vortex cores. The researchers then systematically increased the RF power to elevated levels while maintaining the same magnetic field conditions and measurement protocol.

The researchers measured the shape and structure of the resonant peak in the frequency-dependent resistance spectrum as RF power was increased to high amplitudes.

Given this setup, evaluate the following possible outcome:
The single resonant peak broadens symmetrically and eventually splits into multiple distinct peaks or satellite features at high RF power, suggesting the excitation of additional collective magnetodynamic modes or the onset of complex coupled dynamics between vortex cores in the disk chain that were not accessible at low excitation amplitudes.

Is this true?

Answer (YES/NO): NO